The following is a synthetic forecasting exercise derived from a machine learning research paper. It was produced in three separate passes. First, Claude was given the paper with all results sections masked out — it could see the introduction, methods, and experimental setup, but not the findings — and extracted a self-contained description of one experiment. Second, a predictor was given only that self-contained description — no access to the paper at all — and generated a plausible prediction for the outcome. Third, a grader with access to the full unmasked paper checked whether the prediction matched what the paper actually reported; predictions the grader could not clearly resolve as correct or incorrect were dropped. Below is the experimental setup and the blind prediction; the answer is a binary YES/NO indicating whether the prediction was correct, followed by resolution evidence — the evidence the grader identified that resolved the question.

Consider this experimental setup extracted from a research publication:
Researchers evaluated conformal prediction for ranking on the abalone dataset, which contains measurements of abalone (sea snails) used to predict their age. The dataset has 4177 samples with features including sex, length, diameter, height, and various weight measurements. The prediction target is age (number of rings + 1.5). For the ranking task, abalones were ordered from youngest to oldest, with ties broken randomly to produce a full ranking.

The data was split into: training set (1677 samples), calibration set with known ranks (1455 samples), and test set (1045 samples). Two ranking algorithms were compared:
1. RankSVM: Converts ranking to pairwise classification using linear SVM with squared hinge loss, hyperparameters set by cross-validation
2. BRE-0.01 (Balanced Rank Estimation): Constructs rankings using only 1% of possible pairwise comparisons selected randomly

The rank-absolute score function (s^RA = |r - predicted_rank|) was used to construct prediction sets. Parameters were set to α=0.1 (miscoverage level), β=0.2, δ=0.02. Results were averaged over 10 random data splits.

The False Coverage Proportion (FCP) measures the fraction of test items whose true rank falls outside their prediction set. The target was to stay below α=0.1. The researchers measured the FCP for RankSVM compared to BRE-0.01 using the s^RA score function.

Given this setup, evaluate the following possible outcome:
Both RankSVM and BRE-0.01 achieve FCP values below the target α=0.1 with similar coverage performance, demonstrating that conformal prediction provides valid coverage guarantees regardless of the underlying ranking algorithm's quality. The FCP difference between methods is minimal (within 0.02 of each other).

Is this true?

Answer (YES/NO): NO